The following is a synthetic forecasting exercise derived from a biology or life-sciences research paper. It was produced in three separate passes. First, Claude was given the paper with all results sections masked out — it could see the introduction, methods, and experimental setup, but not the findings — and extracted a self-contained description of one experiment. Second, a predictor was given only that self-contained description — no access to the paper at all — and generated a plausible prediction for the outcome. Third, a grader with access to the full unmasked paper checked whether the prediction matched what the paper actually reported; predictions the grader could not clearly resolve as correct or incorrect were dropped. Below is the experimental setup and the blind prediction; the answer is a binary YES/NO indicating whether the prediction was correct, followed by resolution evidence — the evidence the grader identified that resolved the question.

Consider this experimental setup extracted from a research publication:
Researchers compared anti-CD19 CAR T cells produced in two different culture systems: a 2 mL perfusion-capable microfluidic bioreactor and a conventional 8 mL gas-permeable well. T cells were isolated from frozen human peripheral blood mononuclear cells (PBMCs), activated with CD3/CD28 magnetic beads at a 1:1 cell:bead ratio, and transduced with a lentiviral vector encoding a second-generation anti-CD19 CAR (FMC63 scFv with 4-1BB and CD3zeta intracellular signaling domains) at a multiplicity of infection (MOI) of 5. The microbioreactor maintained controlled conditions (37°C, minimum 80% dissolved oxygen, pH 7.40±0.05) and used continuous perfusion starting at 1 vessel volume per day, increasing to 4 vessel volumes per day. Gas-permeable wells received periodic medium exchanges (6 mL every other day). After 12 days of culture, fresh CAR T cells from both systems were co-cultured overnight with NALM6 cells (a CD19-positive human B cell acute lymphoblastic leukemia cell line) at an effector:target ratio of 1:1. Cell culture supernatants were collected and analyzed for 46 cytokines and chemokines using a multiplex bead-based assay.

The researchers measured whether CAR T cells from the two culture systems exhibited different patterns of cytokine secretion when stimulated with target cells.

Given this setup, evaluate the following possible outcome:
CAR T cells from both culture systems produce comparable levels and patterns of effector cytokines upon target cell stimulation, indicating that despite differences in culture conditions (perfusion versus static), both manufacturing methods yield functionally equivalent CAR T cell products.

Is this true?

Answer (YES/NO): NO